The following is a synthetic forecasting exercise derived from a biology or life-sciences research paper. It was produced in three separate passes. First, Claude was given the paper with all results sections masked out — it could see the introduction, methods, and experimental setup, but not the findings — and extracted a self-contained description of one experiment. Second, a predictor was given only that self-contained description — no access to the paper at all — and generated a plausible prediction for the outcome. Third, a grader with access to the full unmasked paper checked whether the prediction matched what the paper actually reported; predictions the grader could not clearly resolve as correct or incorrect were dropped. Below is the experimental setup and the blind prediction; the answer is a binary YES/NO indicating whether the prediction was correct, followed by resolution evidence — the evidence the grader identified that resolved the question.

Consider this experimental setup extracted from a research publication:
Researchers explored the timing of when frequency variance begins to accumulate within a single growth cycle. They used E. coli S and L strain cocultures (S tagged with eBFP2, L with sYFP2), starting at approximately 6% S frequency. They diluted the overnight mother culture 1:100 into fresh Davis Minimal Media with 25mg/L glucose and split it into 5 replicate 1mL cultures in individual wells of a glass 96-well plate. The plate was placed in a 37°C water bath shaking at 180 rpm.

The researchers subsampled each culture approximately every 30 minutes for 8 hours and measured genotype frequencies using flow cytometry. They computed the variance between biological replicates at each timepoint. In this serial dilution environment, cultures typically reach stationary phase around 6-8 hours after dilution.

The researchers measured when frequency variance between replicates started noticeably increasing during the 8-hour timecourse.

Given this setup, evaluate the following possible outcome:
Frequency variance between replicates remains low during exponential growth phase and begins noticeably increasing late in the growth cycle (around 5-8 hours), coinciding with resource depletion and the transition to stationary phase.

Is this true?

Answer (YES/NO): NO